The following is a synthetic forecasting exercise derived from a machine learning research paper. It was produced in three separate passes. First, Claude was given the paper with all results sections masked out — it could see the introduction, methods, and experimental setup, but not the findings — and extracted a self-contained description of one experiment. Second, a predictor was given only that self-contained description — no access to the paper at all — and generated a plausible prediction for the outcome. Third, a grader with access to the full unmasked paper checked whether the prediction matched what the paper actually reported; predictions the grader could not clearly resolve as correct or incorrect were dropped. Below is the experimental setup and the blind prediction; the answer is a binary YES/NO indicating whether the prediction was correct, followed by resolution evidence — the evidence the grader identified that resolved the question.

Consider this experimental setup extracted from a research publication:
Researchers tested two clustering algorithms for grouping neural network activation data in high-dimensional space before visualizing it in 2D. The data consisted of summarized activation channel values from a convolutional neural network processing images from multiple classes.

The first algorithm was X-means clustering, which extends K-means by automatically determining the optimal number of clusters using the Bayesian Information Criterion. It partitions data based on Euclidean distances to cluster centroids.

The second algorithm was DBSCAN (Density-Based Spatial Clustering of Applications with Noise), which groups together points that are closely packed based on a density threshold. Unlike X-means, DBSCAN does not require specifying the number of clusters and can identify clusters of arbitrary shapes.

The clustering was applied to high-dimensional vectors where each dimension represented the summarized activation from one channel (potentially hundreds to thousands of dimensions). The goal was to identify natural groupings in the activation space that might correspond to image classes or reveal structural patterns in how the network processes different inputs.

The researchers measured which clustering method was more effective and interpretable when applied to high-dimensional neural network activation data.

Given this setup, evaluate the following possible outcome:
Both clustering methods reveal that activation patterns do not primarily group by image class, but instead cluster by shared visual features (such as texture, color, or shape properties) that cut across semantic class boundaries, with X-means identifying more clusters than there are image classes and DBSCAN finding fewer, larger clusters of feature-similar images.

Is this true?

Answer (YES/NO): NO